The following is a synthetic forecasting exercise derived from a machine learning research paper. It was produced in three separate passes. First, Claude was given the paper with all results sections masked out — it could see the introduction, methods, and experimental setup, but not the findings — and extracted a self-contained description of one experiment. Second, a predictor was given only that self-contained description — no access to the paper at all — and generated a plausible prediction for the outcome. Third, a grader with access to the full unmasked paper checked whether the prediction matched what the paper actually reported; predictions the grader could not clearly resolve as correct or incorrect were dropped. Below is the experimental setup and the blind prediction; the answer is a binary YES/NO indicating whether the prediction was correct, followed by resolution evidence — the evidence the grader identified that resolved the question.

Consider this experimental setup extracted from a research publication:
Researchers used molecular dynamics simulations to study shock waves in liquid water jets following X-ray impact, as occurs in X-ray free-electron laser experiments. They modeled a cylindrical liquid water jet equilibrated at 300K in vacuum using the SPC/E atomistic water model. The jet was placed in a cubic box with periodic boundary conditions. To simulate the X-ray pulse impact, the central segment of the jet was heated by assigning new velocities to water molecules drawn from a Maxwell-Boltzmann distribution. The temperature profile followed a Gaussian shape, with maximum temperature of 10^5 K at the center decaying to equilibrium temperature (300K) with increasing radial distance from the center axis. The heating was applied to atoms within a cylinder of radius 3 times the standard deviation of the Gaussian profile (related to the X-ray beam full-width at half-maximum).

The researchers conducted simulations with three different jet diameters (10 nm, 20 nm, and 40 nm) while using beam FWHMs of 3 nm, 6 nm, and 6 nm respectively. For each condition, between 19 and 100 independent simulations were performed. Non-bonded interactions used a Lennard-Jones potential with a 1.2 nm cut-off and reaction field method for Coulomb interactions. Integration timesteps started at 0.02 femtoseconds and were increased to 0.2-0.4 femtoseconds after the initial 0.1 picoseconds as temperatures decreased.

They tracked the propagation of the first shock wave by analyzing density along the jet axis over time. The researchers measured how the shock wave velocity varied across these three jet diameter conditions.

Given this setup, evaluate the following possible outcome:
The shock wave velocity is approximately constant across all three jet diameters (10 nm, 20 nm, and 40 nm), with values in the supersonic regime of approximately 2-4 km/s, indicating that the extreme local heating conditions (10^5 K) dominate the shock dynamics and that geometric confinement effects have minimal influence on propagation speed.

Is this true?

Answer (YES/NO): NO